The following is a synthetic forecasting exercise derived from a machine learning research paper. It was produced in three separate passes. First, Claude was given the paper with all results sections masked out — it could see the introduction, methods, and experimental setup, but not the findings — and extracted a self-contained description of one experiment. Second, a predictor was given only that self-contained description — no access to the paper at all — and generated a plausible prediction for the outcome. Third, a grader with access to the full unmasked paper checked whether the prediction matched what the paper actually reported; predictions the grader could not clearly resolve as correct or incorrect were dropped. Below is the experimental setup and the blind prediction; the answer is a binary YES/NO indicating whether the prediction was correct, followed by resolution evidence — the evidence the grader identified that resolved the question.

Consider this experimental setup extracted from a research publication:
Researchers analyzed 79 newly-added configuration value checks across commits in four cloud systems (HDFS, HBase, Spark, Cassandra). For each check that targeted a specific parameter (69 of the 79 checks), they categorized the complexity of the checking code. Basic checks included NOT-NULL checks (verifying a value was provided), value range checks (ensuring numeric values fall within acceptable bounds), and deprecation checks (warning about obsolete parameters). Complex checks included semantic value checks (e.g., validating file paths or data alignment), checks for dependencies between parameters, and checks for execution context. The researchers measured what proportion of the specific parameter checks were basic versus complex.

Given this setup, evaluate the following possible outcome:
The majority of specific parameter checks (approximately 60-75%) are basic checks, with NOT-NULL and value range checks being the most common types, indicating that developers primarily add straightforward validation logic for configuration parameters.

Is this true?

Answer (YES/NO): NO